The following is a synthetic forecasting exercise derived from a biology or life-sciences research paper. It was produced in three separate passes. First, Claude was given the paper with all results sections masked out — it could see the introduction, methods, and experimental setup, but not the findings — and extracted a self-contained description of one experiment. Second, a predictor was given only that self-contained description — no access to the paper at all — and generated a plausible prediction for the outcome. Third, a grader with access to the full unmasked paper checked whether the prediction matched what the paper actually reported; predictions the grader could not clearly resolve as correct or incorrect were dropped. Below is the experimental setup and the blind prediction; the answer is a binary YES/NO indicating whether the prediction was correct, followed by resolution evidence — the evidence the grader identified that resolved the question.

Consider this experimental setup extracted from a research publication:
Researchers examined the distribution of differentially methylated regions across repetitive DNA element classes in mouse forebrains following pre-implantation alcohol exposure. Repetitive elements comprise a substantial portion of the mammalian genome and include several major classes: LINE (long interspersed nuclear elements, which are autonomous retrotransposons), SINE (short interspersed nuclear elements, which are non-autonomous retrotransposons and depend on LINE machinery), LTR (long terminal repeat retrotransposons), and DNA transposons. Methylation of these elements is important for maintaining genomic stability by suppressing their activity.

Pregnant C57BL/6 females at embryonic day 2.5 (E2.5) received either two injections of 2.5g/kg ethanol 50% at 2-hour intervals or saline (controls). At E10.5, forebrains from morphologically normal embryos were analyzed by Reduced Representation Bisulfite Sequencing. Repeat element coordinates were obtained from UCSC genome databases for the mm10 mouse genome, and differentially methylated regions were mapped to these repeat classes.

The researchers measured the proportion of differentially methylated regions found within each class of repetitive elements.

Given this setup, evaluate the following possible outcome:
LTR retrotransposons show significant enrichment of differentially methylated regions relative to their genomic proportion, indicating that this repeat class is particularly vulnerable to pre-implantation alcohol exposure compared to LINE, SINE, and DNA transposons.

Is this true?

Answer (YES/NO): NO